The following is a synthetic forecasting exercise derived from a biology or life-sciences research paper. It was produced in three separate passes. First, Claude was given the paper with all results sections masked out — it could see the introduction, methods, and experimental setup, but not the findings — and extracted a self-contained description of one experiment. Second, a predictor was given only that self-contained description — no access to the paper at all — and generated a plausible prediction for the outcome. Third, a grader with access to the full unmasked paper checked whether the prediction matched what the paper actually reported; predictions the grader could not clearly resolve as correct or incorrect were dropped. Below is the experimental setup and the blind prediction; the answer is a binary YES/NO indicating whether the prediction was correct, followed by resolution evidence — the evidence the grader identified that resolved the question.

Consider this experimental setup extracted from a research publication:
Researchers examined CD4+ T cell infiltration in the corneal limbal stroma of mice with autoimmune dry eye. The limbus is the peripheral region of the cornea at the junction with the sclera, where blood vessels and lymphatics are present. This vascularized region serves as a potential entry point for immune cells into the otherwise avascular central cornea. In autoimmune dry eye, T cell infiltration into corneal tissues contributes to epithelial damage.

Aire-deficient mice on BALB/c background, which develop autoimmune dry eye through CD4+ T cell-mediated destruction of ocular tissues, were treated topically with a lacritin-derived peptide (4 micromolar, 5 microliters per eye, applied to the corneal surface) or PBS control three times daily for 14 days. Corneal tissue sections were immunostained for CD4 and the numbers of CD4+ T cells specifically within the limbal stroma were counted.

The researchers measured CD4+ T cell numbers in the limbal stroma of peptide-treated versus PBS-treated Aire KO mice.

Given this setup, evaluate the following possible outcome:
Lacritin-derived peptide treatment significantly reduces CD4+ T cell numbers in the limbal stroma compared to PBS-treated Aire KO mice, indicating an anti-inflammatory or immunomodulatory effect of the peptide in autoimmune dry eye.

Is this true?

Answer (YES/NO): NO